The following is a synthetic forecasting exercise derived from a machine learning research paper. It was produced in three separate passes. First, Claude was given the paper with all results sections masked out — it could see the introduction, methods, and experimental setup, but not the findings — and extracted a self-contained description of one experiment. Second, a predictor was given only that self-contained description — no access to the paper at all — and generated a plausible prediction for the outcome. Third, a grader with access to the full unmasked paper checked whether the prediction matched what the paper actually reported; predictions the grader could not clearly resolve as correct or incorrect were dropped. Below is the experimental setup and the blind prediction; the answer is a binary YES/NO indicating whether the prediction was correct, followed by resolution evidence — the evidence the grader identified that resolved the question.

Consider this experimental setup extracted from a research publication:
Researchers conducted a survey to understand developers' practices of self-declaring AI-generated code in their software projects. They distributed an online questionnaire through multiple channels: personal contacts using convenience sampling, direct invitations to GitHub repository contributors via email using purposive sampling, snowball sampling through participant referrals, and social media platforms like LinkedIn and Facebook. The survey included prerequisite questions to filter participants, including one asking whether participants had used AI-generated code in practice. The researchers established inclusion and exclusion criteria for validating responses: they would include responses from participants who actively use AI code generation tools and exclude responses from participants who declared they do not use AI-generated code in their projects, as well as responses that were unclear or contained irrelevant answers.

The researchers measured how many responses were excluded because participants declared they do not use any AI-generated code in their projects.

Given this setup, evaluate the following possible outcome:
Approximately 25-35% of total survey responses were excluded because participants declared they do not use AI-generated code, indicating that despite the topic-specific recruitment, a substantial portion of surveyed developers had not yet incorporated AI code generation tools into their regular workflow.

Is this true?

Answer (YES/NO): NO